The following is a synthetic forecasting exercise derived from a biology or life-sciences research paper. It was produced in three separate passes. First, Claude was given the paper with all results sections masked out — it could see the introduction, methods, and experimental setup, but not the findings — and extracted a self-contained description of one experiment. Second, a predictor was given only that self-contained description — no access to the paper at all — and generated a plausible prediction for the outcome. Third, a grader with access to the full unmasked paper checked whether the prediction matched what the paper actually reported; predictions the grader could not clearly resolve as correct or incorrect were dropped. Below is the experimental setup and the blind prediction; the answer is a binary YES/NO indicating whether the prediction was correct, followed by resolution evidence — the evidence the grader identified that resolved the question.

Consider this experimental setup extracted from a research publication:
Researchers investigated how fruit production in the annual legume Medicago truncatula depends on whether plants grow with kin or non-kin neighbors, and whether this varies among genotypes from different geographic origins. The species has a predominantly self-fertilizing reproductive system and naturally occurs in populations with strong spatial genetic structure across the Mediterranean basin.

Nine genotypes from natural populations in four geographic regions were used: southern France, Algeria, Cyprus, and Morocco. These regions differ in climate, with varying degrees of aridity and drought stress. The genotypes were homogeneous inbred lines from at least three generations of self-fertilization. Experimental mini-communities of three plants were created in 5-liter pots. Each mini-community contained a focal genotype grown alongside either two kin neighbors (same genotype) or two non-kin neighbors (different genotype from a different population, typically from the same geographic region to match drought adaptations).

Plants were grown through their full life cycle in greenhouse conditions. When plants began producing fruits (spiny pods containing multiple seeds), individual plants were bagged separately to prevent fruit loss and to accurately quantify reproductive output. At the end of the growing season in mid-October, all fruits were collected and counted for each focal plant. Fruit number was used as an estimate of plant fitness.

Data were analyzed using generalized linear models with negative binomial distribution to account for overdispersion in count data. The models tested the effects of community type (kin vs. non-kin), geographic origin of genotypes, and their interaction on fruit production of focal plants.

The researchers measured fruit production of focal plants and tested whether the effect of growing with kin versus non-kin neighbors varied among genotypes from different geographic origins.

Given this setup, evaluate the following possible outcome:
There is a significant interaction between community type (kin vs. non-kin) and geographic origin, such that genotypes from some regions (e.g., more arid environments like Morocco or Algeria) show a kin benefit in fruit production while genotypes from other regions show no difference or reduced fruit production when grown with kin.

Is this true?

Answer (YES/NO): NO